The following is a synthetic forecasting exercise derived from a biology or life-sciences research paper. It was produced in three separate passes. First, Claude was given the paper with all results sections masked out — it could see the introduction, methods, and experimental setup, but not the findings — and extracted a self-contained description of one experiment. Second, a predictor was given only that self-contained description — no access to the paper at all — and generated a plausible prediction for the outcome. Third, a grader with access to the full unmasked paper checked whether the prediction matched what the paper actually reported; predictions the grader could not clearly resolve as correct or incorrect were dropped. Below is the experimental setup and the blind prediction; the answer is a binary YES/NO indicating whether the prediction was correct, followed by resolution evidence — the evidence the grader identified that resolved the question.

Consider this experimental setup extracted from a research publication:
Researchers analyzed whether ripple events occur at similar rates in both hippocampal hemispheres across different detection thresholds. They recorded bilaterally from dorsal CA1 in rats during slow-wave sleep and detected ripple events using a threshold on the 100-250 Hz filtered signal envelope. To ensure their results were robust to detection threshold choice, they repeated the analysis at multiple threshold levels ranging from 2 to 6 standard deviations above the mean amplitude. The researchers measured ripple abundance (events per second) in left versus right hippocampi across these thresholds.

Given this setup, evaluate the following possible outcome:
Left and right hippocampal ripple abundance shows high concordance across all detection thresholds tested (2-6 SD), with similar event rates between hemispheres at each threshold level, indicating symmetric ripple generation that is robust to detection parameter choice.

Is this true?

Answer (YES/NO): YES